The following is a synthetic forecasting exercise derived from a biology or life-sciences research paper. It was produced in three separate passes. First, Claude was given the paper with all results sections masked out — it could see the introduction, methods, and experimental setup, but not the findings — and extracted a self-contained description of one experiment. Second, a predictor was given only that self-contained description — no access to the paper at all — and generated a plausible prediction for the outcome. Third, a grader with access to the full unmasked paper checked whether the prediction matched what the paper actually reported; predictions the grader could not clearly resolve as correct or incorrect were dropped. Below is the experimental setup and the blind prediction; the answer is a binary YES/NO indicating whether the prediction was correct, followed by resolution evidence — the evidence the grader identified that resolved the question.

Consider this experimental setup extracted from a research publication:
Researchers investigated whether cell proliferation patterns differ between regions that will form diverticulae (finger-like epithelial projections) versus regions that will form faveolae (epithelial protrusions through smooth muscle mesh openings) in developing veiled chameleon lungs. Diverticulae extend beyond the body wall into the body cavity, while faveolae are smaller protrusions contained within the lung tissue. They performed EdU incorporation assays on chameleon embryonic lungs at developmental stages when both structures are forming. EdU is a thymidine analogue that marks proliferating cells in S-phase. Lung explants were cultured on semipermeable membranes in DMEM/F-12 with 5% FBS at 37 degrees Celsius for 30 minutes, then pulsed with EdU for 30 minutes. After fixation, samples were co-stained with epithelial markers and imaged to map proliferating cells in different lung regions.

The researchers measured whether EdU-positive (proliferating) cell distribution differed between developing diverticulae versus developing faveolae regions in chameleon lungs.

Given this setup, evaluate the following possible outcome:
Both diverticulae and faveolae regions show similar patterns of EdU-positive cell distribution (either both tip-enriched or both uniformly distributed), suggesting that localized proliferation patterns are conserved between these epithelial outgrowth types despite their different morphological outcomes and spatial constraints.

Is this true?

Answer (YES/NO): NO